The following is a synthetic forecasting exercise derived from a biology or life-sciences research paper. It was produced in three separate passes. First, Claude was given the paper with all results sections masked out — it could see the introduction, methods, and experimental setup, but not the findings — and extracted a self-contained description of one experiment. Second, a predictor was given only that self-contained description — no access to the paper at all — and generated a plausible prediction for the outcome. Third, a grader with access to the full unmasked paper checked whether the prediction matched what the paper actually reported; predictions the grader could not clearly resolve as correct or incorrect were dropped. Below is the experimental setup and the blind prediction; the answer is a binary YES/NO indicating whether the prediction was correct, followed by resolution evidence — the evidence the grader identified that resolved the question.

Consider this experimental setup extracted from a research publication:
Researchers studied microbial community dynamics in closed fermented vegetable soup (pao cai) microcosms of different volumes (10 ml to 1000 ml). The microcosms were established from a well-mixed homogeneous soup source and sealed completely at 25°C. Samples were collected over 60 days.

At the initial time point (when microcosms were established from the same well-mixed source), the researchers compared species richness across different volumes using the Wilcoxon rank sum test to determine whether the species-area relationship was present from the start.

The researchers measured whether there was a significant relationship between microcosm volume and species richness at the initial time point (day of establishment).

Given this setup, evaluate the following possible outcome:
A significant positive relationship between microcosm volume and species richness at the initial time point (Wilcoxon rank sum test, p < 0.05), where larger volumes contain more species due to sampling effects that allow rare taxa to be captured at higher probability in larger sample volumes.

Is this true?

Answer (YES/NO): NO